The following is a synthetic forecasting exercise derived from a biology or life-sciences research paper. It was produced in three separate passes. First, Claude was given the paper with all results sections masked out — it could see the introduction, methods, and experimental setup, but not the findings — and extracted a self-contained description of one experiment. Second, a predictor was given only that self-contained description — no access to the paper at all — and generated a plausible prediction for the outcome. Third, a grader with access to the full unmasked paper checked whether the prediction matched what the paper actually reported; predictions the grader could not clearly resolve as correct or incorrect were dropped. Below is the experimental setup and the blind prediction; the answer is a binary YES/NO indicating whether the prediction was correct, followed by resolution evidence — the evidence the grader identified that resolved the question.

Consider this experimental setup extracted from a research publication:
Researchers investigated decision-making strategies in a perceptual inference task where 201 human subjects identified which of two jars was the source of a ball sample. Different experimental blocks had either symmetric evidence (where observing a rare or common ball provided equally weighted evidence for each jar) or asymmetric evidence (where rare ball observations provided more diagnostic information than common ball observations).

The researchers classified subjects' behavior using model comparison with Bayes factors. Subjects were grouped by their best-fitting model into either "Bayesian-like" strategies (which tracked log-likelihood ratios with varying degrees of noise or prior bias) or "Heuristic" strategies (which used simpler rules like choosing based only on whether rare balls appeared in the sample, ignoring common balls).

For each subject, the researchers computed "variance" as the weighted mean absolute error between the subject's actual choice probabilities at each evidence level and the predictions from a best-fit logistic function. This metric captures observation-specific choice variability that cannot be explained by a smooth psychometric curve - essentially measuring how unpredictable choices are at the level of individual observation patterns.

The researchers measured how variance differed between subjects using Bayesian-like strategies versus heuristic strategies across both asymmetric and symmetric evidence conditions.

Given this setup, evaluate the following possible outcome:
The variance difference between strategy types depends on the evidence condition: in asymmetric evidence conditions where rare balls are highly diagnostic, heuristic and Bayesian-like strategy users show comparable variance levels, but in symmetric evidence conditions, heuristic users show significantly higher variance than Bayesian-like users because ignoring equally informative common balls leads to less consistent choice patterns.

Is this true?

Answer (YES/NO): NO